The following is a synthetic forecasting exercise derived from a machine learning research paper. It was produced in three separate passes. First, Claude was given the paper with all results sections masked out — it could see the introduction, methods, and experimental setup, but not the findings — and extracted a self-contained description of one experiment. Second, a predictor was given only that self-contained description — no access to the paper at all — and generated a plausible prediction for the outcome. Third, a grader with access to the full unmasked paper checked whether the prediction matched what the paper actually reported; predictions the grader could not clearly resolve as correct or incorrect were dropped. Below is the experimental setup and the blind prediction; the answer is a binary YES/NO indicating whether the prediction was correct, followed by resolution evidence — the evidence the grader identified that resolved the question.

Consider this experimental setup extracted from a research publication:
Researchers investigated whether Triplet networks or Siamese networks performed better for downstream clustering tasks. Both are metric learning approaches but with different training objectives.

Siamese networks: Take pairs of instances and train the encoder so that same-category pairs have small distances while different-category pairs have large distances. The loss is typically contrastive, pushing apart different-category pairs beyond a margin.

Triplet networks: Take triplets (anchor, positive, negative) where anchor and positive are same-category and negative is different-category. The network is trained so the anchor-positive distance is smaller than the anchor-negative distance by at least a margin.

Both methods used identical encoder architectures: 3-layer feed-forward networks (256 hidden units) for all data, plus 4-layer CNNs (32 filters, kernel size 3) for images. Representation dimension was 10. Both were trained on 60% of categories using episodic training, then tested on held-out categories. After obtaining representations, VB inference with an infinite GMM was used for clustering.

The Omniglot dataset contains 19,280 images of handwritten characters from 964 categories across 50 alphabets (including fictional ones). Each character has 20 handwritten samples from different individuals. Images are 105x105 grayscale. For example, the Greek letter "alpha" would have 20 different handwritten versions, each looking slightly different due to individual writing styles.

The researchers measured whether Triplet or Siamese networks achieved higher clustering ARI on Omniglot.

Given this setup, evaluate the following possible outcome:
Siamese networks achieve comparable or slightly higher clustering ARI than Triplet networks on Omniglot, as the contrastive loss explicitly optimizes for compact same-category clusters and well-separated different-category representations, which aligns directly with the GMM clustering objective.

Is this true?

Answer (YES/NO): NO